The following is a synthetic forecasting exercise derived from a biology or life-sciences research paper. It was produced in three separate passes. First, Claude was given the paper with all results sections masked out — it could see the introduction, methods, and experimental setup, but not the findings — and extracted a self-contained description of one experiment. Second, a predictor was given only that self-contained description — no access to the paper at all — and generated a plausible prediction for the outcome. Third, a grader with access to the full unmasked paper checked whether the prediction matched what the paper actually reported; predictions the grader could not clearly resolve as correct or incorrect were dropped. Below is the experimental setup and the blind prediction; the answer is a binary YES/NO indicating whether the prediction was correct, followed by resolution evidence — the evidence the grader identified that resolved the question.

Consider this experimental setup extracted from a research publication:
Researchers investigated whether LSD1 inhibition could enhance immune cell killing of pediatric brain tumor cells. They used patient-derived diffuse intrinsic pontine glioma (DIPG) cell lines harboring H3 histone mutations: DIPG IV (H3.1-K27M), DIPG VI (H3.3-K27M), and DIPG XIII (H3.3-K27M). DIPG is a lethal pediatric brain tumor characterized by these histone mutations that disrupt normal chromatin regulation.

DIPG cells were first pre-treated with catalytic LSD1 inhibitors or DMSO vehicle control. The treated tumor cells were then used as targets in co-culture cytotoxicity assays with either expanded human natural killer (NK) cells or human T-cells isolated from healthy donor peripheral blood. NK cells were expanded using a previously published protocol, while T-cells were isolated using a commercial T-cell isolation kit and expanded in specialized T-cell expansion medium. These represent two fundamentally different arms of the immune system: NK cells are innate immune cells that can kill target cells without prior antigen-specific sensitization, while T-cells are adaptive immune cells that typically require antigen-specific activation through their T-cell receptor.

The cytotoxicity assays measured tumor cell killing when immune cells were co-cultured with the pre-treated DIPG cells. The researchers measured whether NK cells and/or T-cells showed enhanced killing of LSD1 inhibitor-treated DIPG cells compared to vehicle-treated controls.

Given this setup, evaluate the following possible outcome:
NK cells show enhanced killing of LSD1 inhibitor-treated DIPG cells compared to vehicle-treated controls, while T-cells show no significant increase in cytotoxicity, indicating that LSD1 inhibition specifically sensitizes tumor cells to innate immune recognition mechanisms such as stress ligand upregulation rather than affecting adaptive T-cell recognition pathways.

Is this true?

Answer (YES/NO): YES